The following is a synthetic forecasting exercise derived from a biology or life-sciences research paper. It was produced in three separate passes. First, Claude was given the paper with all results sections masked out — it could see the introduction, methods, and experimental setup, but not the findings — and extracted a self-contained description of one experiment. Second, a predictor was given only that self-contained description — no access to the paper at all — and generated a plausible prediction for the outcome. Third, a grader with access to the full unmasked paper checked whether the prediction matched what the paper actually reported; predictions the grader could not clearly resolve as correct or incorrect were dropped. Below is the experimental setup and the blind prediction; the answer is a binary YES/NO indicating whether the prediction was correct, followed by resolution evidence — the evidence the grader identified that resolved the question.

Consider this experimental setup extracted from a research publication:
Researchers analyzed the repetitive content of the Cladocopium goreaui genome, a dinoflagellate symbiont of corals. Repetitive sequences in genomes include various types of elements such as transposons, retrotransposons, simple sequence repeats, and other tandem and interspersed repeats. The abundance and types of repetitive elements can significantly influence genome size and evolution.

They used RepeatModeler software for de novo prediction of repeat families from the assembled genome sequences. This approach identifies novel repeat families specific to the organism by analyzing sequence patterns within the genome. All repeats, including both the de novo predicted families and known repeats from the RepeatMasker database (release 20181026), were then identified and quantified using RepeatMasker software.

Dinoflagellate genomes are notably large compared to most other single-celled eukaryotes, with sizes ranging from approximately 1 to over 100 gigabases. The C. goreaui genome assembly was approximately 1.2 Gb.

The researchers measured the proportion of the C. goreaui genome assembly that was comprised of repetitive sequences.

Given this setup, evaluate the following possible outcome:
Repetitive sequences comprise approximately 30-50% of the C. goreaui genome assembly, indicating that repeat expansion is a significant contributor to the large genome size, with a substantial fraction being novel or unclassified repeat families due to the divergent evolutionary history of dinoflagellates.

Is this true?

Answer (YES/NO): YES